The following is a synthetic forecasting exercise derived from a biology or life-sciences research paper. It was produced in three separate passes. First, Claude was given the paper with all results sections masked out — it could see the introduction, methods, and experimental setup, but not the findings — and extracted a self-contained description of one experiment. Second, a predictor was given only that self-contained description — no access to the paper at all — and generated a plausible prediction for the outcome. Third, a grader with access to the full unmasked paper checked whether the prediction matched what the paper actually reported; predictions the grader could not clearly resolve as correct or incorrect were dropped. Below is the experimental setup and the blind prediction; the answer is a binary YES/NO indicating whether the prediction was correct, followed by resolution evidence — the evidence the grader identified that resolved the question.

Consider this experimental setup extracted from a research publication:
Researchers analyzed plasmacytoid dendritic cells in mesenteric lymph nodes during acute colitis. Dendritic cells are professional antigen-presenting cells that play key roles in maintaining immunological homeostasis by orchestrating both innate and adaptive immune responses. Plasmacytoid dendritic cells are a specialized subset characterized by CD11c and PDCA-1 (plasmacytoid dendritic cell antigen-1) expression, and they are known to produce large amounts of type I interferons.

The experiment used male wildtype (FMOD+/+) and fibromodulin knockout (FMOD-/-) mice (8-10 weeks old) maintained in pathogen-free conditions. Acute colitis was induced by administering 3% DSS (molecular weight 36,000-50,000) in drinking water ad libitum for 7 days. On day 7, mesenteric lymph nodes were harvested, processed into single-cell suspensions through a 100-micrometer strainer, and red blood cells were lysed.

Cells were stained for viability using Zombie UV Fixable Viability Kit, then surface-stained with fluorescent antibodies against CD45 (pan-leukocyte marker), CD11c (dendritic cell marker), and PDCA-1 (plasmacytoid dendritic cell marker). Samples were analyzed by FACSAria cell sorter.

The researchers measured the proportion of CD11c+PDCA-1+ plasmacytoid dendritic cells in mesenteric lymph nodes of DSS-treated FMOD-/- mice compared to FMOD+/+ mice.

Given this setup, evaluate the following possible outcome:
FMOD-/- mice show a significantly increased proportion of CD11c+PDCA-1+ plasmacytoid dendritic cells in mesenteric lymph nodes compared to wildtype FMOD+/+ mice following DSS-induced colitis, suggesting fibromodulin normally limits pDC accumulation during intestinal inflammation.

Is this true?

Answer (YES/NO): YES